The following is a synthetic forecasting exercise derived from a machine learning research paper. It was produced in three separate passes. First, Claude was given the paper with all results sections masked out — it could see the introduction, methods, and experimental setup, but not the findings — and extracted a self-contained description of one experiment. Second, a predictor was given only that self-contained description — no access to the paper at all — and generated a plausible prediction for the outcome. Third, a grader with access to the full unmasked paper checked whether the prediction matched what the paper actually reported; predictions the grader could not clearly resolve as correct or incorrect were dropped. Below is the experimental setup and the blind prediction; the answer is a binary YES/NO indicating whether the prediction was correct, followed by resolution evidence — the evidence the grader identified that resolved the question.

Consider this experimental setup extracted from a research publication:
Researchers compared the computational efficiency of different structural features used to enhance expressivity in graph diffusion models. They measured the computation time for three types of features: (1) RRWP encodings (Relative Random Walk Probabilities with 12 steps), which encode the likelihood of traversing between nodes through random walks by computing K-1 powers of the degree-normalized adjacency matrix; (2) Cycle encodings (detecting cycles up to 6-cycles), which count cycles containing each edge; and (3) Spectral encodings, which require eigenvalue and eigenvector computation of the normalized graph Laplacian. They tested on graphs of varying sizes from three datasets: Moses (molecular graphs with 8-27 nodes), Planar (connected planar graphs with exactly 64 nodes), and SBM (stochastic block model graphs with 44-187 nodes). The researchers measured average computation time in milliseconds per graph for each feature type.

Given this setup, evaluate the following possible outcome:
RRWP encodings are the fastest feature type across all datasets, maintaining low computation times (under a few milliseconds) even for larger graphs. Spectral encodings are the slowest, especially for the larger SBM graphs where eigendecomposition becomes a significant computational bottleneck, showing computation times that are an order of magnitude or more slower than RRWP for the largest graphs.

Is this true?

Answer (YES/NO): YES